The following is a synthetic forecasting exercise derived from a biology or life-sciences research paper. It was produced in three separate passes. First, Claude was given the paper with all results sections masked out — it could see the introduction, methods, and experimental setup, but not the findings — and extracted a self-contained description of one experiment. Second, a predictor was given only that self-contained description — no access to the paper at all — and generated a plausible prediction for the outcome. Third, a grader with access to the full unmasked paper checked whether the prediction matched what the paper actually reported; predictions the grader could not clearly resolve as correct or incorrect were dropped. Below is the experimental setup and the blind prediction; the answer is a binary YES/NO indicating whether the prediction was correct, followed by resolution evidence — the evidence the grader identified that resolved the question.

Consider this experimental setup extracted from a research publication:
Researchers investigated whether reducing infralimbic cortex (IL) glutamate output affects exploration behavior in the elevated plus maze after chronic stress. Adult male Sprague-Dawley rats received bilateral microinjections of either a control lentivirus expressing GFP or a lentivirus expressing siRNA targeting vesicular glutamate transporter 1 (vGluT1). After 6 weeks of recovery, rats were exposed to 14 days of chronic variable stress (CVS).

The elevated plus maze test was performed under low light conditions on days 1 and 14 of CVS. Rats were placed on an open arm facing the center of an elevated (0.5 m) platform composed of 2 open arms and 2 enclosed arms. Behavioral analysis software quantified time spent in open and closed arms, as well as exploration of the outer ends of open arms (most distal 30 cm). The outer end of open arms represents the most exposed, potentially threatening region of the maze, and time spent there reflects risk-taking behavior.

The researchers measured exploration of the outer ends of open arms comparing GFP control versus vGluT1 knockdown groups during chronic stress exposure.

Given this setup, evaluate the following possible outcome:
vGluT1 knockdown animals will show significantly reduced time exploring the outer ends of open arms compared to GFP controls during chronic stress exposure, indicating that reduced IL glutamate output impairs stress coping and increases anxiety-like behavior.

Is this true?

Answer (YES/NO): NO